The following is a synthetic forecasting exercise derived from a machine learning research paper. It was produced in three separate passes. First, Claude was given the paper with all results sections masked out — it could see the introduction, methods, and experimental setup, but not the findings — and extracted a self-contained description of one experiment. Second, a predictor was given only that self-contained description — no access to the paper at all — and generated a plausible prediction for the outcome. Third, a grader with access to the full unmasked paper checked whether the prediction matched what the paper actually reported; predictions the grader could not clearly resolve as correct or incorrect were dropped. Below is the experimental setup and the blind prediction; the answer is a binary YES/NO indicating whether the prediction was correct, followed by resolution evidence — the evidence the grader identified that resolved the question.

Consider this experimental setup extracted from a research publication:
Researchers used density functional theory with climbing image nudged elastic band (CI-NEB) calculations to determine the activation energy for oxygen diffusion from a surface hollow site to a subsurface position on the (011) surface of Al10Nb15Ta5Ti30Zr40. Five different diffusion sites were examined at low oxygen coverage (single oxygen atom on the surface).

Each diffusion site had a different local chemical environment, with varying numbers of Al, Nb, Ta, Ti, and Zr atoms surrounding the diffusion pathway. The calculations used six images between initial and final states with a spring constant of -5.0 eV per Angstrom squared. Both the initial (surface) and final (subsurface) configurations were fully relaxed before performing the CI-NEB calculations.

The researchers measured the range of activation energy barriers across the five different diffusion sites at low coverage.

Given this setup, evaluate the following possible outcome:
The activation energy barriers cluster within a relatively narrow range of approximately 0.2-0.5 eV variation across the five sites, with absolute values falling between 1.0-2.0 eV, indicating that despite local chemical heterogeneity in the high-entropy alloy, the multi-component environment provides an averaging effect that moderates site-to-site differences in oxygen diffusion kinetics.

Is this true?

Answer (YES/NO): NO